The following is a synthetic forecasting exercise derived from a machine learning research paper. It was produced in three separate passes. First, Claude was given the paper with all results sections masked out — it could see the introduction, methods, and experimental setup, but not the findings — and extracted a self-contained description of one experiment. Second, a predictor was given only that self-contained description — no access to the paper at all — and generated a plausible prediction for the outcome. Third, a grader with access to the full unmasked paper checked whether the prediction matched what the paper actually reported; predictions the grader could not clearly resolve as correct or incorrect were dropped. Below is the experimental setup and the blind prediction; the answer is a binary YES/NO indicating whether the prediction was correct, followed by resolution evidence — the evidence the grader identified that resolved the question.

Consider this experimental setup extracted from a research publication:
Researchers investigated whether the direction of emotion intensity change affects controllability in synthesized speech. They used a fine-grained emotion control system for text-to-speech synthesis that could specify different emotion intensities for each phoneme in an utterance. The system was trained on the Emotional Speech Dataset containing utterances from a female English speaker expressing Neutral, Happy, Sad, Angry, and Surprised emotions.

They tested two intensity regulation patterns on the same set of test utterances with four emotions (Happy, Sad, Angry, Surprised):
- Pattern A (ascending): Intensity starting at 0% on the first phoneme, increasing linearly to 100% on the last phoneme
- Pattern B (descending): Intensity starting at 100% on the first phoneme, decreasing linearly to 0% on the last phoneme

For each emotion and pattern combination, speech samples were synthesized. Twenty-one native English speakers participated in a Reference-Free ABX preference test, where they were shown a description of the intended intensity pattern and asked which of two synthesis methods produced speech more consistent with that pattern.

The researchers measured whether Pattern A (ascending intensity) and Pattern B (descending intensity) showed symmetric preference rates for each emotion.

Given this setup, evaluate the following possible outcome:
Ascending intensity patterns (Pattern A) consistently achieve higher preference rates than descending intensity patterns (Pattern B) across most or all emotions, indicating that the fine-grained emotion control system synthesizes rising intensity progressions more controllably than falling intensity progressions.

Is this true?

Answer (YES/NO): YES